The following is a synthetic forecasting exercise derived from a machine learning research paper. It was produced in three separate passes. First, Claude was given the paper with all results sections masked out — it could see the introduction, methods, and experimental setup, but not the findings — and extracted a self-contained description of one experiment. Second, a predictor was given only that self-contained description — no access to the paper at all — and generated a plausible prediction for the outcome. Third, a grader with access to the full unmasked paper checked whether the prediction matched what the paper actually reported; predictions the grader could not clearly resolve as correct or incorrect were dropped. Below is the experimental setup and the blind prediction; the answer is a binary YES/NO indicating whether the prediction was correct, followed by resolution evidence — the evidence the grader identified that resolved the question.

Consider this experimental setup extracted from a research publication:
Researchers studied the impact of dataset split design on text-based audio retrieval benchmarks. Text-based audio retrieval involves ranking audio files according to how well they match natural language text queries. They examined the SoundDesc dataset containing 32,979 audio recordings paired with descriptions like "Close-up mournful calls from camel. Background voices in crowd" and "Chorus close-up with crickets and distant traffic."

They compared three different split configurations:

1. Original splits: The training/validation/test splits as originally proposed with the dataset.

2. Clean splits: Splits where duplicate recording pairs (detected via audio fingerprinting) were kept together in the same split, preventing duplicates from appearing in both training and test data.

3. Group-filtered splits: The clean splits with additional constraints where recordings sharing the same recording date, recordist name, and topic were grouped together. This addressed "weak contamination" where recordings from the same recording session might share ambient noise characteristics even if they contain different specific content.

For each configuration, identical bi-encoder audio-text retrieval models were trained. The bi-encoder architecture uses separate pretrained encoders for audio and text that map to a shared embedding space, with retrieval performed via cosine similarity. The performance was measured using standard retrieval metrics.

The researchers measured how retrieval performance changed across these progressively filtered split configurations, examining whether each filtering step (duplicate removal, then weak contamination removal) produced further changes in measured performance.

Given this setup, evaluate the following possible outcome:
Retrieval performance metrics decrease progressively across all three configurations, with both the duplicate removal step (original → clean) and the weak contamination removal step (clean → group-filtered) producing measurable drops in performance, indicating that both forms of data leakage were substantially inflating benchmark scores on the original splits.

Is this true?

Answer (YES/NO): YES